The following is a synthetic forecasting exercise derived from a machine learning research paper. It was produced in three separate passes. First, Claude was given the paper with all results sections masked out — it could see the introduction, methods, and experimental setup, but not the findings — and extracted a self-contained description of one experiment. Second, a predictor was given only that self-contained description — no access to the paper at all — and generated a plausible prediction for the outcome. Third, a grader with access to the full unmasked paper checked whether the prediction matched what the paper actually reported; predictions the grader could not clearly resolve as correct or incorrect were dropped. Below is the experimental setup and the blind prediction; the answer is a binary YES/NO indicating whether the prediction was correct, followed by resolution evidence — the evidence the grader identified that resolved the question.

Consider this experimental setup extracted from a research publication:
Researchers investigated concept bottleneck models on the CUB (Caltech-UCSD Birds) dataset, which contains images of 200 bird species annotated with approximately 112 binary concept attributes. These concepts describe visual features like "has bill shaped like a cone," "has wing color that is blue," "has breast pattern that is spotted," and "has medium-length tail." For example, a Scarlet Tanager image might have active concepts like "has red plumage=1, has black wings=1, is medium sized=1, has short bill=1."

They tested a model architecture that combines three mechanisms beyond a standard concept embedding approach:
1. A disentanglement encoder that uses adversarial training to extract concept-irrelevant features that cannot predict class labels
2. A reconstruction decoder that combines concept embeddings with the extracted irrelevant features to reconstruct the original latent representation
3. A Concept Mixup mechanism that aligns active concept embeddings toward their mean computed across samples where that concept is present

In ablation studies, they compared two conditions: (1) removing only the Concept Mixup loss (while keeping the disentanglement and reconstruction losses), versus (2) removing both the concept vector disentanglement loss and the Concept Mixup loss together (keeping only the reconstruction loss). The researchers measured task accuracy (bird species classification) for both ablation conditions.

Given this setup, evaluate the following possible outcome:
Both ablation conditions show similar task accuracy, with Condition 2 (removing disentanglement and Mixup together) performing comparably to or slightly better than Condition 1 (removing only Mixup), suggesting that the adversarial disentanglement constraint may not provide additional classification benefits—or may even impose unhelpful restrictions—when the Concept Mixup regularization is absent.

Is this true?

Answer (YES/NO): NO